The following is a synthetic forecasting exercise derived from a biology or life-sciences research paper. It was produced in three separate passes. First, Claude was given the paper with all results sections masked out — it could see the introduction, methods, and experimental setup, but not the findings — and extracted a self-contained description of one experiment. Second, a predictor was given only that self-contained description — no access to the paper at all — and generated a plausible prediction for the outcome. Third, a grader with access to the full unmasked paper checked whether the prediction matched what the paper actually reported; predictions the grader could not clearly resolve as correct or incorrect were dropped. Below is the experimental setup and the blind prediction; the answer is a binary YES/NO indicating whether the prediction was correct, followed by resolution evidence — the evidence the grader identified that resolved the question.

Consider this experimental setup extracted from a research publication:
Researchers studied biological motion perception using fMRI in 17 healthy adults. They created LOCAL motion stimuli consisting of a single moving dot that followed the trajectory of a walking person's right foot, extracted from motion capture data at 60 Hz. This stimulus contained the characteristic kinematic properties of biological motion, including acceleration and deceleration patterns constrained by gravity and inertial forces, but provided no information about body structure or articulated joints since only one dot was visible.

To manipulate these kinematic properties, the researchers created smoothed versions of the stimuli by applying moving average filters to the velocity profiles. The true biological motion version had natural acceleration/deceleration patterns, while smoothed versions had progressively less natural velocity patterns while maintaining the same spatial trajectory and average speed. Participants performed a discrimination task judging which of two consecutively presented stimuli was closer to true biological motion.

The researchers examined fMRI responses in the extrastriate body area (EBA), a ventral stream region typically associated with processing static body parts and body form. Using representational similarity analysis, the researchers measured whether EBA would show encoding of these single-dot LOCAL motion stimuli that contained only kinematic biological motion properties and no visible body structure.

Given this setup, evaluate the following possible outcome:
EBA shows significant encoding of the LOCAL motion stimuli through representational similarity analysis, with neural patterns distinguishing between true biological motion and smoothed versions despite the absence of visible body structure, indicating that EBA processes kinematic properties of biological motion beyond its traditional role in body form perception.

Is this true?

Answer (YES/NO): YES